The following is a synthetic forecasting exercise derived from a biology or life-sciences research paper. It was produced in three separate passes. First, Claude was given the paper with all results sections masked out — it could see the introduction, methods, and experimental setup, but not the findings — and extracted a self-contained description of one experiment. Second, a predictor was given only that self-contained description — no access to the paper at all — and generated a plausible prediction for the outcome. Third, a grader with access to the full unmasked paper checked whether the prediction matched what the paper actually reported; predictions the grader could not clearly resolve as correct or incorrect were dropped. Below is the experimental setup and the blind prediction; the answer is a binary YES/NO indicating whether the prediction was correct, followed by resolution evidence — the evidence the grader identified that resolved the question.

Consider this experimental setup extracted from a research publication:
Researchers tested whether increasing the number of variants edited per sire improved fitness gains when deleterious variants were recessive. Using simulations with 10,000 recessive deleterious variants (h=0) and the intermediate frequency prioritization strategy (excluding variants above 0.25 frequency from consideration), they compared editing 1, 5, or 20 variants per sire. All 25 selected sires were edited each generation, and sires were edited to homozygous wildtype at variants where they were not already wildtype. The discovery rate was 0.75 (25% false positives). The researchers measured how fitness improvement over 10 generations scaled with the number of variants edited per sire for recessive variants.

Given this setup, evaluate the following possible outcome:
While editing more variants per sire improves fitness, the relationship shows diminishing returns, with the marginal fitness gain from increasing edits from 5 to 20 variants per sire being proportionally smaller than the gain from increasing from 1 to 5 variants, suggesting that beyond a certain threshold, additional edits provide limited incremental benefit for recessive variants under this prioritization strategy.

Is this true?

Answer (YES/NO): YES